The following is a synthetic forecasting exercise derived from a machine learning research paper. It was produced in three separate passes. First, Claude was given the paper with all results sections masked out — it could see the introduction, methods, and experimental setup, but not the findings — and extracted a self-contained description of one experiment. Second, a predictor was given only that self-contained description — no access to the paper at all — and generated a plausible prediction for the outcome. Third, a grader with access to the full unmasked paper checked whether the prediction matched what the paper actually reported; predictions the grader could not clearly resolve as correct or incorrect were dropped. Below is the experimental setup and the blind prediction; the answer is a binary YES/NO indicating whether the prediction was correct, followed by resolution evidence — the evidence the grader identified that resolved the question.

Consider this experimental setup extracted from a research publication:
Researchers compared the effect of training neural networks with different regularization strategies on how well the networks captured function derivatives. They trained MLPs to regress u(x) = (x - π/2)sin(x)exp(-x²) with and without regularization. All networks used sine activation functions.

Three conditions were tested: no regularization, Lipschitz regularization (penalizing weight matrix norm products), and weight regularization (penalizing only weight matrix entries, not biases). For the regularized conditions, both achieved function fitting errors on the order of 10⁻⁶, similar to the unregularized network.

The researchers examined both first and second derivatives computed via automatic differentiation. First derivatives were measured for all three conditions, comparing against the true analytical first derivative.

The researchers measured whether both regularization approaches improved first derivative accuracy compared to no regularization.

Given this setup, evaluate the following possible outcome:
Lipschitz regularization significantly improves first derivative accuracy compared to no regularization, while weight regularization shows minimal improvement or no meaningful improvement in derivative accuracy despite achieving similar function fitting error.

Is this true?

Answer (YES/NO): NO